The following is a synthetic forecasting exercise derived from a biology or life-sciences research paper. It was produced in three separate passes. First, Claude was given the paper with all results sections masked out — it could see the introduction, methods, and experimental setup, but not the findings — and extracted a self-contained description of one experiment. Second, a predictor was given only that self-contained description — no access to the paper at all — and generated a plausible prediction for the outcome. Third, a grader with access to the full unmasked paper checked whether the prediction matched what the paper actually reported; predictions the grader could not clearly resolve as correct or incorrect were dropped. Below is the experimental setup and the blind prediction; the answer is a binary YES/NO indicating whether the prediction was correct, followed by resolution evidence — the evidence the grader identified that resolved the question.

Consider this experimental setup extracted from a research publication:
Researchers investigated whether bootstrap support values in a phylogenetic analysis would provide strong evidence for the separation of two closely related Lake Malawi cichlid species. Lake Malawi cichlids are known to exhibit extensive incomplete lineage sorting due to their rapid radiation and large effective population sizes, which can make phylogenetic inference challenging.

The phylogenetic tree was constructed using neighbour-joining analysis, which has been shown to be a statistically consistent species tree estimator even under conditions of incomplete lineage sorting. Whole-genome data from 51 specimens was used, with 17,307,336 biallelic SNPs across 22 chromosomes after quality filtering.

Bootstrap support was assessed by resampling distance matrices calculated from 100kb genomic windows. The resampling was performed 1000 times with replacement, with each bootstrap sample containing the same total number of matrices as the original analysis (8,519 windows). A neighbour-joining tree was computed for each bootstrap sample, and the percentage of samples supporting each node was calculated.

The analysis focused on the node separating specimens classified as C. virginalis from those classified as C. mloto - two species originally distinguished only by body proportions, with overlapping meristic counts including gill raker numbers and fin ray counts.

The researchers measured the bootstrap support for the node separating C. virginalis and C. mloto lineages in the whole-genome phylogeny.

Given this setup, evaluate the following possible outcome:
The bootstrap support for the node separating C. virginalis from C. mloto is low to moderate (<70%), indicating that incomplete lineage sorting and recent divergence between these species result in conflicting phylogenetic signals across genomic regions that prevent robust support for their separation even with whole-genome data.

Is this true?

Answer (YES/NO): NO